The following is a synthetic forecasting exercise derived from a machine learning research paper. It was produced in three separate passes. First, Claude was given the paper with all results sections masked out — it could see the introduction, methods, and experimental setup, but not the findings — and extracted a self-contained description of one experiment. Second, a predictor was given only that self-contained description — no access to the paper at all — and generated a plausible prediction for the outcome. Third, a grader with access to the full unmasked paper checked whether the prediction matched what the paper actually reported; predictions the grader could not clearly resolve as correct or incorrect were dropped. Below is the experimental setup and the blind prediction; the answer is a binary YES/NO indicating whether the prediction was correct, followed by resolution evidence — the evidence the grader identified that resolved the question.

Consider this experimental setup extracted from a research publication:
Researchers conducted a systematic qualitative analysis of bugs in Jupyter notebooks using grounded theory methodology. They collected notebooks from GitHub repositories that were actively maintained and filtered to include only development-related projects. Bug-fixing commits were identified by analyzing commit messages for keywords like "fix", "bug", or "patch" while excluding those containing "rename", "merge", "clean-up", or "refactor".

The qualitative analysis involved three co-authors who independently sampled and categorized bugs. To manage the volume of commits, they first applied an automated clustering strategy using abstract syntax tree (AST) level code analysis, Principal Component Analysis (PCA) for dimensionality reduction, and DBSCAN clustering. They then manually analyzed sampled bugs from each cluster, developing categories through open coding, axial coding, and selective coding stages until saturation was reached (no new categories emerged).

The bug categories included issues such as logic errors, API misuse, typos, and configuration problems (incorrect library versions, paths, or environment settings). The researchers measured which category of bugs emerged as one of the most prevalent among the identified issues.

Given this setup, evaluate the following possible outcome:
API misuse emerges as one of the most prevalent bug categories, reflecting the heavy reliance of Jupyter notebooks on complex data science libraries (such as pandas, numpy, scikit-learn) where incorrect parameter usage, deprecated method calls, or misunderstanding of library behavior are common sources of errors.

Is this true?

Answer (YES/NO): YES